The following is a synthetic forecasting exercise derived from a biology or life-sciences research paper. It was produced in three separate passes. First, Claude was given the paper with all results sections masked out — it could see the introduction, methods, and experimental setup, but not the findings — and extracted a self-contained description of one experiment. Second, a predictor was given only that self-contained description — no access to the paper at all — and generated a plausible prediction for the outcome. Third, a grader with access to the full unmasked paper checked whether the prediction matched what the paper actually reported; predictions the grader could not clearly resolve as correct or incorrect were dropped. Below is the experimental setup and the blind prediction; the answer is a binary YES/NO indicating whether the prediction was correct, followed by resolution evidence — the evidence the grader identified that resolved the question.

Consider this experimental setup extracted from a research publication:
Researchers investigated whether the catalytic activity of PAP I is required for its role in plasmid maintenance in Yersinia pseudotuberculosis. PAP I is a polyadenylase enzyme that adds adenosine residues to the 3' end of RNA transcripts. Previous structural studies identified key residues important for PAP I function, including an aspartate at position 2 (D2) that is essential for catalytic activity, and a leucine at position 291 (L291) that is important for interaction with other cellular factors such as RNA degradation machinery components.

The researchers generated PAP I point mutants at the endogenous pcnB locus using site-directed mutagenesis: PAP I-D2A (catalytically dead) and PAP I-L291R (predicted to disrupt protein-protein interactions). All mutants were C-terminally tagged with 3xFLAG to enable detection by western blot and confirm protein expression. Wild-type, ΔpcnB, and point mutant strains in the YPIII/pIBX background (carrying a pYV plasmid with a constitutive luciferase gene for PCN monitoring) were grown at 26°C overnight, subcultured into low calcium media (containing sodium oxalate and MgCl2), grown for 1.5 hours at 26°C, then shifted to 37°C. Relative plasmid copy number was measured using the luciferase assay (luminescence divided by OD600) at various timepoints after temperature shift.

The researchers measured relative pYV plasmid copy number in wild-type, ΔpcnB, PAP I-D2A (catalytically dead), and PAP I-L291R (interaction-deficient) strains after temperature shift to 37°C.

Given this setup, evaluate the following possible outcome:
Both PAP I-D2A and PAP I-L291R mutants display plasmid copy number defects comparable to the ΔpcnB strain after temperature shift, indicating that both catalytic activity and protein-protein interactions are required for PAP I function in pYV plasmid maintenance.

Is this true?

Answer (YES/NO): NO